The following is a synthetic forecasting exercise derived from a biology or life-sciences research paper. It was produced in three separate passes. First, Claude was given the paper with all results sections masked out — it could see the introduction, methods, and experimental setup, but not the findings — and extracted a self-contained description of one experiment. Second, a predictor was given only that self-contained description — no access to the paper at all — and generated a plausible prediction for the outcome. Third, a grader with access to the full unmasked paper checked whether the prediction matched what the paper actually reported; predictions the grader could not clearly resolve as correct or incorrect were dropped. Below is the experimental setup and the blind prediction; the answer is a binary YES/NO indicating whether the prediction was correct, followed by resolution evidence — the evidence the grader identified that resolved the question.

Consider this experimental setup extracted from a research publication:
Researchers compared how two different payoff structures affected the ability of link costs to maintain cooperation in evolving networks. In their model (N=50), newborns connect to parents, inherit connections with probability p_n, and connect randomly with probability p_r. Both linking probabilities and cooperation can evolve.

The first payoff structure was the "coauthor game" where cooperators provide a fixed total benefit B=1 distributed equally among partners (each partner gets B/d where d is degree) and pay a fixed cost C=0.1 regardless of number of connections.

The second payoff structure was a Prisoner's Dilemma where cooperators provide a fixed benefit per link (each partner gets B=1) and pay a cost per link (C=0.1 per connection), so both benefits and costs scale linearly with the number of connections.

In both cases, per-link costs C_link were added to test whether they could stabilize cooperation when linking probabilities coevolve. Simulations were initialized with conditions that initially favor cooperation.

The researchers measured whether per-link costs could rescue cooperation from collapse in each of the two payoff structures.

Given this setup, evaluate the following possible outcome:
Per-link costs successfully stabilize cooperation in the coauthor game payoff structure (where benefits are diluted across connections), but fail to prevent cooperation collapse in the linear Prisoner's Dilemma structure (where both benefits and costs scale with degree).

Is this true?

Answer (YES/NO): YES